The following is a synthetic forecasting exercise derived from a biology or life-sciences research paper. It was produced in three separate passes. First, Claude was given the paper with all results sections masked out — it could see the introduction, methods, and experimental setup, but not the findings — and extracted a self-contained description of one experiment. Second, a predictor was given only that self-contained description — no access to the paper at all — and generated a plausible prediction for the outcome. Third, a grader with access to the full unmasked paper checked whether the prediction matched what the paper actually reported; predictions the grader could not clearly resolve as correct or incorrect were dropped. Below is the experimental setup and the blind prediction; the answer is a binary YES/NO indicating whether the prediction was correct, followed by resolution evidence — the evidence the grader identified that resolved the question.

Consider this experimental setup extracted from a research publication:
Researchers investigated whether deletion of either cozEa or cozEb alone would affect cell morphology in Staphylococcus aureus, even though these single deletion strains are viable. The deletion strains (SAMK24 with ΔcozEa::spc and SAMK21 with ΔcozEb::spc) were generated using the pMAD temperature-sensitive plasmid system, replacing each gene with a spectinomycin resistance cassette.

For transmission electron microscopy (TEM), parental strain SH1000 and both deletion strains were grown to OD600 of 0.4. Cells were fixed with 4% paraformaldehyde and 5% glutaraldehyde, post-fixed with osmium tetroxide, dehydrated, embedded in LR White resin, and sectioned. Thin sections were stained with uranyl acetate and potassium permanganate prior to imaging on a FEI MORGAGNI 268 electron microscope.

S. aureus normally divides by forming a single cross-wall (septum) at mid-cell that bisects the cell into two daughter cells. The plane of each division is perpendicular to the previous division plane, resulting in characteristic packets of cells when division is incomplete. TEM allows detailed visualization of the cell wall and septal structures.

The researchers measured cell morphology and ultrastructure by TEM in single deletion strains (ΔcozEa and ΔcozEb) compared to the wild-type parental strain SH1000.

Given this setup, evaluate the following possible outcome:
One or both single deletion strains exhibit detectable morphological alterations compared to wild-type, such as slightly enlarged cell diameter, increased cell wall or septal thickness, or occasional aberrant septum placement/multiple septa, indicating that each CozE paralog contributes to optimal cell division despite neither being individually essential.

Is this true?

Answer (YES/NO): YES